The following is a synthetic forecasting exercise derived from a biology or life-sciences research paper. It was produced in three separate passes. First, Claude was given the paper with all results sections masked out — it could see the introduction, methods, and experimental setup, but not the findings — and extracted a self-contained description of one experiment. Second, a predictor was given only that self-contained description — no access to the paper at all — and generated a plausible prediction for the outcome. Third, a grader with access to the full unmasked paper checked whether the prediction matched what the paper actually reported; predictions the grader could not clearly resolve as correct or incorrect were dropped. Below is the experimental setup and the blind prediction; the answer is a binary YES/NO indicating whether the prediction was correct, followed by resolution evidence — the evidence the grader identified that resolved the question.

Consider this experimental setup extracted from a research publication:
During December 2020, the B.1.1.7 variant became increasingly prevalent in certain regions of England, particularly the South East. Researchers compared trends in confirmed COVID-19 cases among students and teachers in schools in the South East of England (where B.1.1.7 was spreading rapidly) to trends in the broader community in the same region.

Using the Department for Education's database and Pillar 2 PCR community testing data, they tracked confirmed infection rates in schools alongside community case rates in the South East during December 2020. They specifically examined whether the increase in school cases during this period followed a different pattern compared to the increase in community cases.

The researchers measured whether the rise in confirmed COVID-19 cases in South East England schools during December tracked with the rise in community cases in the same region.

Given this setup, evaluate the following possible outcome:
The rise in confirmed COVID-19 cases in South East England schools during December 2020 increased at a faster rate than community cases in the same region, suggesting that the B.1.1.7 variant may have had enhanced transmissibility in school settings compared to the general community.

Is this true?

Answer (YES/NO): NO